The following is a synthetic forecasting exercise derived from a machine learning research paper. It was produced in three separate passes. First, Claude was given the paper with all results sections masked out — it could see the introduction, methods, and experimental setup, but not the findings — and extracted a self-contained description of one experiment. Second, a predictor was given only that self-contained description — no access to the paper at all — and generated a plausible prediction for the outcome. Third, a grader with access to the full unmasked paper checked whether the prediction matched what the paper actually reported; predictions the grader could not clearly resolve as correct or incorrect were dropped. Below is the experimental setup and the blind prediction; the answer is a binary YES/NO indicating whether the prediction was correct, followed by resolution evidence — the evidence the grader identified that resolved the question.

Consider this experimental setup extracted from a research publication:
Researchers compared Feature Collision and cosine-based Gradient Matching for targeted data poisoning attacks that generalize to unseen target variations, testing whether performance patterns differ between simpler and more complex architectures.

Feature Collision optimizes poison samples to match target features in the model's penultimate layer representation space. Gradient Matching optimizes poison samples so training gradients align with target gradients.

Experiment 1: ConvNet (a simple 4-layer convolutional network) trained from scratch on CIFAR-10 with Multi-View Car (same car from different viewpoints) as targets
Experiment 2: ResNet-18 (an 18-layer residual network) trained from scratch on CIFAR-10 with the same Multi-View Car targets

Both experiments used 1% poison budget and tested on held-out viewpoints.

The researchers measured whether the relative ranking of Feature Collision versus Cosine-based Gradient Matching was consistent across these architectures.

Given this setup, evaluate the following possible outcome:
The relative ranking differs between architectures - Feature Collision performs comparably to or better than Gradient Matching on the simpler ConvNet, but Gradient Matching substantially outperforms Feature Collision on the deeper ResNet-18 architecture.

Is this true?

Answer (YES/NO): YES